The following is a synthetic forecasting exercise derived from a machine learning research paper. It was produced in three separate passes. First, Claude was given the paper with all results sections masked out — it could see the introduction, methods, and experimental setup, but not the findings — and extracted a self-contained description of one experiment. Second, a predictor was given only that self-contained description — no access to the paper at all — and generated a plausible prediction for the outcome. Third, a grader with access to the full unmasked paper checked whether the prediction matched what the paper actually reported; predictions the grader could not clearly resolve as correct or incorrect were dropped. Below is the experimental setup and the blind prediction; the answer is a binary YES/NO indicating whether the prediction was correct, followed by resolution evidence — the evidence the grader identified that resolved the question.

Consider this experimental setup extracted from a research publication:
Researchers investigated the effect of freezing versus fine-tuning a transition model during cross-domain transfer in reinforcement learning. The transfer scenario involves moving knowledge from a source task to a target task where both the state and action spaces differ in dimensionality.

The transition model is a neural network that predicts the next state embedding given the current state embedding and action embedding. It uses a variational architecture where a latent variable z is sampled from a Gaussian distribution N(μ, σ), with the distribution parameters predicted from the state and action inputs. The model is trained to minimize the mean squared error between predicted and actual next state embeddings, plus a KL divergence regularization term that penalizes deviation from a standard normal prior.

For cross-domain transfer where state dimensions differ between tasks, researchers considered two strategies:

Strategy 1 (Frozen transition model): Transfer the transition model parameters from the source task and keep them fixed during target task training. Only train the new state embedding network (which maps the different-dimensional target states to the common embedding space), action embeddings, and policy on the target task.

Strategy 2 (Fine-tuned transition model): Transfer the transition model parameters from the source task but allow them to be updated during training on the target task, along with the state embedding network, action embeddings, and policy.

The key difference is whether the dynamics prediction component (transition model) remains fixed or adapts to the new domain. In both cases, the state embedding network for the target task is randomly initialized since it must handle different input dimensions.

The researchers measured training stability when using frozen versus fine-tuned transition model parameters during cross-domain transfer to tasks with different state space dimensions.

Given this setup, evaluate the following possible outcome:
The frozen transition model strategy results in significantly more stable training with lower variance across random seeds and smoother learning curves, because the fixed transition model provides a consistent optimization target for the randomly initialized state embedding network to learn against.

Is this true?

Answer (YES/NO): NO